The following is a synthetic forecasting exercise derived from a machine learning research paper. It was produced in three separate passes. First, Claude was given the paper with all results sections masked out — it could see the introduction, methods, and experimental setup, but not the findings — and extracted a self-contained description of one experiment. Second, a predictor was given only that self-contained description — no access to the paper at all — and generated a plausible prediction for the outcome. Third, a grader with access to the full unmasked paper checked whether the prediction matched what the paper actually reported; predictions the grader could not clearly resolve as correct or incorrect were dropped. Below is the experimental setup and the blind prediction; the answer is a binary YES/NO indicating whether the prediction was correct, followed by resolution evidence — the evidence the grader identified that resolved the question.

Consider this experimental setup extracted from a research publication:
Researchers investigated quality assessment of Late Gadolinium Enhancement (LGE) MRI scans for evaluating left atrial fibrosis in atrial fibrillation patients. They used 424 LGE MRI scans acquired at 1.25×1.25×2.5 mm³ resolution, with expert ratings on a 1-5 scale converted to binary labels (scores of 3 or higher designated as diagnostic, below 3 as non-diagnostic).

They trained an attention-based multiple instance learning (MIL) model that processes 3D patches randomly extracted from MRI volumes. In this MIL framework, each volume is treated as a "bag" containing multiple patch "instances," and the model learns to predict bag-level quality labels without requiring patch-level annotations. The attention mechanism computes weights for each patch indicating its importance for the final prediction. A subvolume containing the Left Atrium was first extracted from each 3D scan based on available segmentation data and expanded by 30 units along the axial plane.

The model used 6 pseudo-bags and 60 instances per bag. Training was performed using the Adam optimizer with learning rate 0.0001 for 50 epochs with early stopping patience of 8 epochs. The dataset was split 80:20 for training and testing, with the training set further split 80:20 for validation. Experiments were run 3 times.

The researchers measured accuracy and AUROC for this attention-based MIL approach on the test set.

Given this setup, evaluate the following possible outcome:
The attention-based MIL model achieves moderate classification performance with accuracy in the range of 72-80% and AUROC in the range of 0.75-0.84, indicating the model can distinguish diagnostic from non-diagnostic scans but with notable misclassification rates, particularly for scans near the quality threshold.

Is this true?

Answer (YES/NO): NO